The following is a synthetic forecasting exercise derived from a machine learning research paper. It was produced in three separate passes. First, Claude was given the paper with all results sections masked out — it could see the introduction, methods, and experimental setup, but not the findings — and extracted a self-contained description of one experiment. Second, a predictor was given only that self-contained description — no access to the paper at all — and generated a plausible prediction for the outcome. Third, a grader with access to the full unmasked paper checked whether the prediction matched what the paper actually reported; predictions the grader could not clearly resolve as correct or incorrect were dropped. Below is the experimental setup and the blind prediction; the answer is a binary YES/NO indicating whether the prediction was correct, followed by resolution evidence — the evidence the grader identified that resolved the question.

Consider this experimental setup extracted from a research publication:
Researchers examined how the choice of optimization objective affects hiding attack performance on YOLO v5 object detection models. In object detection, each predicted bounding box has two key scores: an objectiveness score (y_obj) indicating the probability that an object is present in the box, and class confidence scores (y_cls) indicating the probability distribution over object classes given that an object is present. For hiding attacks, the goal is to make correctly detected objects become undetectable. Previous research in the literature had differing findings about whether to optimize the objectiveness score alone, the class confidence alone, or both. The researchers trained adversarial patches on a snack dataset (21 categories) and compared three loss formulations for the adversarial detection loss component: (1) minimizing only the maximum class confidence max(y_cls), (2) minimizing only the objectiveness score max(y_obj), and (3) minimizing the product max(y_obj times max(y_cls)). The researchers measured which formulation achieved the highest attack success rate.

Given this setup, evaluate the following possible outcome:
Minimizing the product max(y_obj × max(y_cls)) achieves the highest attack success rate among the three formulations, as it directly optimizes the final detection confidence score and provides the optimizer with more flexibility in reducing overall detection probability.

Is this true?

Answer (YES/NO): YES